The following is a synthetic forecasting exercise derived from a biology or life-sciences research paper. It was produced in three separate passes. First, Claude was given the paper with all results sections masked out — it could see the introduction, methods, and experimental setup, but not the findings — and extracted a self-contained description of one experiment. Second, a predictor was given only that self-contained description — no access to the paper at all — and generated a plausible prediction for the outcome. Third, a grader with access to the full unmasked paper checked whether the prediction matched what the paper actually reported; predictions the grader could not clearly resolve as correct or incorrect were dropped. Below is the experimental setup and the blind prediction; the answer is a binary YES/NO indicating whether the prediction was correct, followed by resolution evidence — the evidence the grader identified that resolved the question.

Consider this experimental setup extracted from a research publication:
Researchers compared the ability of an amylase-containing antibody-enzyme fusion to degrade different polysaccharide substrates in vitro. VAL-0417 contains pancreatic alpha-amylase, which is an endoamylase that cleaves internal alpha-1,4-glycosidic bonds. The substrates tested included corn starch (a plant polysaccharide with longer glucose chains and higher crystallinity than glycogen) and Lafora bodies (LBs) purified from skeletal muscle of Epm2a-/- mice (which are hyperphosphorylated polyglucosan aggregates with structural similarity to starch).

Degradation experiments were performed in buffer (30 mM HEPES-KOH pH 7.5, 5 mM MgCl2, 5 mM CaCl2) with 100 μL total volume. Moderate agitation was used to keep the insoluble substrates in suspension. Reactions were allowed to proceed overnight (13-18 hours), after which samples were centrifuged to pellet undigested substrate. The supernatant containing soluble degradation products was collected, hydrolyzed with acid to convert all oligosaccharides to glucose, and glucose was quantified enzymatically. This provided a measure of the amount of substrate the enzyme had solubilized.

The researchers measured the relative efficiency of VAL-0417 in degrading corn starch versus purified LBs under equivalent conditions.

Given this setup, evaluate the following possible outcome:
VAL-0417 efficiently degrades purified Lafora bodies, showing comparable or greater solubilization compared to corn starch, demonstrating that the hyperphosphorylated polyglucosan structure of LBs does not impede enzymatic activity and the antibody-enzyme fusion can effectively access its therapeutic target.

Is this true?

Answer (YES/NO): NO